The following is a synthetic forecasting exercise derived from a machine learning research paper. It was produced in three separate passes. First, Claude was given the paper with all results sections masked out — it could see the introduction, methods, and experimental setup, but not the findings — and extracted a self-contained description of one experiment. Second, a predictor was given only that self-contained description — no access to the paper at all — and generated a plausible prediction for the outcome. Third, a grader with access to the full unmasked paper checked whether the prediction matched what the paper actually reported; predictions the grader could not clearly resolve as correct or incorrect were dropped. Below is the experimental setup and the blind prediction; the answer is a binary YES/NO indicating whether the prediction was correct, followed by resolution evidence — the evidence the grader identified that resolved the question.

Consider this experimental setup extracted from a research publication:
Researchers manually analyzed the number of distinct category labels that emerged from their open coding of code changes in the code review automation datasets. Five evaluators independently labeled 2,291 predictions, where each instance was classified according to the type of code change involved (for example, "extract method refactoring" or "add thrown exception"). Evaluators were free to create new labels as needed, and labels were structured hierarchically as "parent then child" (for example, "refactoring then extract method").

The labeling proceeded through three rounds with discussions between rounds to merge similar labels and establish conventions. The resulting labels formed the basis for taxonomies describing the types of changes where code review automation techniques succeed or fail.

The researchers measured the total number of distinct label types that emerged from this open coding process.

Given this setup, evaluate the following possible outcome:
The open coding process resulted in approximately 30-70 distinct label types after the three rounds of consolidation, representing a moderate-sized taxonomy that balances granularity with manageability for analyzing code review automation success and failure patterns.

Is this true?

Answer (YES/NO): NO